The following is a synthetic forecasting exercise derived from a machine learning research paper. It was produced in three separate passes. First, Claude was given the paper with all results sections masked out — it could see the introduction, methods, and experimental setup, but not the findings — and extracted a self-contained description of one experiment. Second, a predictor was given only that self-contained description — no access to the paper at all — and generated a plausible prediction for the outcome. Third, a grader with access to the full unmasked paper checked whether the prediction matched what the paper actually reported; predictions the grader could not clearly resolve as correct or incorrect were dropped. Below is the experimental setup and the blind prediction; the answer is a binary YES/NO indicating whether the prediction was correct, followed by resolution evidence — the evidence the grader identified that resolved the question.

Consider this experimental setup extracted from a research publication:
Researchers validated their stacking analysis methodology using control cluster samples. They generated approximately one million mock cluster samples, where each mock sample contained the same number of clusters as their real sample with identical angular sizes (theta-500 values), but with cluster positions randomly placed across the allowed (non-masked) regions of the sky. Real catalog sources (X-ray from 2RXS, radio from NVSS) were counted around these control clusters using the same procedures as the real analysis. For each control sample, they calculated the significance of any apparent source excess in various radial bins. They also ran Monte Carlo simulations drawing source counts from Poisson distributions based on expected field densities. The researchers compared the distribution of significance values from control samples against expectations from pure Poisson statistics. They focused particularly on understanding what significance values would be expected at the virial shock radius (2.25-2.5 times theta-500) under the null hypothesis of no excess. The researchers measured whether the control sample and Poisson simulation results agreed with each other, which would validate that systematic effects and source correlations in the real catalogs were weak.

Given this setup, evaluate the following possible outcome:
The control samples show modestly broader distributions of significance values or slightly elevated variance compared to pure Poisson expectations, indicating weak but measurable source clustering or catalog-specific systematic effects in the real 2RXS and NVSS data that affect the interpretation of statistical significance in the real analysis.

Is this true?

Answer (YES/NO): NO